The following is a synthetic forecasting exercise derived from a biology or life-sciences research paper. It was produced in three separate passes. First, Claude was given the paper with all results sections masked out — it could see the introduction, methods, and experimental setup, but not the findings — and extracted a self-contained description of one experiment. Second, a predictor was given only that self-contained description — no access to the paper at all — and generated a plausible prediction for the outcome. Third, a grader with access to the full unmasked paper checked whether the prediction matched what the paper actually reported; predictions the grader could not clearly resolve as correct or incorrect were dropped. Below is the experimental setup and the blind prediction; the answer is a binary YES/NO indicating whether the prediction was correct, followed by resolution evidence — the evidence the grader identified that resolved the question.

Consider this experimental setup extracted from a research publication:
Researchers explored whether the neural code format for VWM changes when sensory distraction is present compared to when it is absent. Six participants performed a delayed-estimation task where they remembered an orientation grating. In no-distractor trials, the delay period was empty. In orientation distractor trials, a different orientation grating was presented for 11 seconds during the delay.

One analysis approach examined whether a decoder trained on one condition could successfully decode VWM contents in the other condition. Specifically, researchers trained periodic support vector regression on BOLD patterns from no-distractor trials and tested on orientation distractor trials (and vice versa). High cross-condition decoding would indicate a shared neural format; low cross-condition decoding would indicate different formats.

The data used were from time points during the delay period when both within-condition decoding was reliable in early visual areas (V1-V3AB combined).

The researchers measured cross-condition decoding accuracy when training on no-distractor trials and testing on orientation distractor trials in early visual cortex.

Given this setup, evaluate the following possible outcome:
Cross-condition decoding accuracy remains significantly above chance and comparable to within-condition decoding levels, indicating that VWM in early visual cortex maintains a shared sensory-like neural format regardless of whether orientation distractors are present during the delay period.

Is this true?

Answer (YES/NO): NO